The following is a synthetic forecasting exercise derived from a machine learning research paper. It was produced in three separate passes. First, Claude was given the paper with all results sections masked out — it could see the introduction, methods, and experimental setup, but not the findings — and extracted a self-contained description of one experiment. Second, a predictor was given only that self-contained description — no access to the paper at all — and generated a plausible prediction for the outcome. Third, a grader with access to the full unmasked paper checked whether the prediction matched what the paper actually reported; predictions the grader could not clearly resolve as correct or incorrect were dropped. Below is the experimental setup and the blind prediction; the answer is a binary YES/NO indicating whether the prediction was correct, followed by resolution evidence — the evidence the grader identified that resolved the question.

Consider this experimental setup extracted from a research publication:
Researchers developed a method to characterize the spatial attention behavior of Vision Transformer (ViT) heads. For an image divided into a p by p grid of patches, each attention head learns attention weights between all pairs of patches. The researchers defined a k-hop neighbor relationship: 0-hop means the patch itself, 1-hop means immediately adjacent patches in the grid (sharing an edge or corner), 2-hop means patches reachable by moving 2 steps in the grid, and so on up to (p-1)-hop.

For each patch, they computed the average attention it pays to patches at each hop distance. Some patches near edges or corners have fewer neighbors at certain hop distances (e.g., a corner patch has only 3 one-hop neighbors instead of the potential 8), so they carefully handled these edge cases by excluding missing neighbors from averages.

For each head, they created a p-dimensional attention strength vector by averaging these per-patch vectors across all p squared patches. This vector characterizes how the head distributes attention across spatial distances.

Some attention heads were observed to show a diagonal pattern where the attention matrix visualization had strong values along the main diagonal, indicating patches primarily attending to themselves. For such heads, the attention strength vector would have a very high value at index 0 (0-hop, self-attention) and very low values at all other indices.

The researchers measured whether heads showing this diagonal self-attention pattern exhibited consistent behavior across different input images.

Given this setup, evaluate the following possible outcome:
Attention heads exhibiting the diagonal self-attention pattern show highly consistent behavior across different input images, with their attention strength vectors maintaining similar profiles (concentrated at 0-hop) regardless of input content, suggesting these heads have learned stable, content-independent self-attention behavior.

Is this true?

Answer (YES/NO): YES